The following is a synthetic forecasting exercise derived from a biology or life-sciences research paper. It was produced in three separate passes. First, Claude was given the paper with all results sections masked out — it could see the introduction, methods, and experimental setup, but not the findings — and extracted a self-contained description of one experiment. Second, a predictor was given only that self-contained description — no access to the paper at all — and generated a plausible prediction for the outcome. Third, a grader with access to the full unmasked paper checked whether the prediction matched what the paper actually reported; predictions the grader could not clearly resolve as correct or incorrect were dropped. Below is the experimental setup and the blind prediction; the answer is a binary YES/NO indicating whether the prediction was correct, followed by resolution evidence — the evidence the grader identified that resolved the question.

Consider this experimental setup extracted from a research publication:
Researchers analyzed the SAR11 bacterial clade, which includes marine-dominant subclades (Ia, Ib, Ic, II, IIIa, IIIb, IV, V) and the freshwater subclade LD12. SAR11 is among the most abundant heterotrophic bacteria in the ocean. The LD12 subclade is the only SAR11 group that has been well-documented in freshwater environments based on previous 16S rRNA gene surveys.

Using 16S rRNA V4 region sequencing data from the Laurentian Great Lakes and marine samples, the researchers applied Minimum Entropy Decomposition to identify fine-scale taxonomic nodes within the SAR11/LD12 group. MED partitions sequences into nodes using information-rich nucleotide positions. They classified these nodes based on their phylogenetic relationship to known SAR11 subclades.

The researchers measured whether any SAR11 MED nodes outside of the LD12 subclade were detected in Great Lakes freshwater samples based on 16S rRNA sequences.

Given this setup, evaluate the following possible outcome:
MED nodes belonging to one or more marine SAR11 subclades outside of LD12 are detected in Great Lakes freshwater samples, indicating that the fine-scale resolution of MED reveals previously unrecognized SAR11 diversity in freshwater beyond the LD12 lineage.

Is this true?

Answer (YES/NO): YES